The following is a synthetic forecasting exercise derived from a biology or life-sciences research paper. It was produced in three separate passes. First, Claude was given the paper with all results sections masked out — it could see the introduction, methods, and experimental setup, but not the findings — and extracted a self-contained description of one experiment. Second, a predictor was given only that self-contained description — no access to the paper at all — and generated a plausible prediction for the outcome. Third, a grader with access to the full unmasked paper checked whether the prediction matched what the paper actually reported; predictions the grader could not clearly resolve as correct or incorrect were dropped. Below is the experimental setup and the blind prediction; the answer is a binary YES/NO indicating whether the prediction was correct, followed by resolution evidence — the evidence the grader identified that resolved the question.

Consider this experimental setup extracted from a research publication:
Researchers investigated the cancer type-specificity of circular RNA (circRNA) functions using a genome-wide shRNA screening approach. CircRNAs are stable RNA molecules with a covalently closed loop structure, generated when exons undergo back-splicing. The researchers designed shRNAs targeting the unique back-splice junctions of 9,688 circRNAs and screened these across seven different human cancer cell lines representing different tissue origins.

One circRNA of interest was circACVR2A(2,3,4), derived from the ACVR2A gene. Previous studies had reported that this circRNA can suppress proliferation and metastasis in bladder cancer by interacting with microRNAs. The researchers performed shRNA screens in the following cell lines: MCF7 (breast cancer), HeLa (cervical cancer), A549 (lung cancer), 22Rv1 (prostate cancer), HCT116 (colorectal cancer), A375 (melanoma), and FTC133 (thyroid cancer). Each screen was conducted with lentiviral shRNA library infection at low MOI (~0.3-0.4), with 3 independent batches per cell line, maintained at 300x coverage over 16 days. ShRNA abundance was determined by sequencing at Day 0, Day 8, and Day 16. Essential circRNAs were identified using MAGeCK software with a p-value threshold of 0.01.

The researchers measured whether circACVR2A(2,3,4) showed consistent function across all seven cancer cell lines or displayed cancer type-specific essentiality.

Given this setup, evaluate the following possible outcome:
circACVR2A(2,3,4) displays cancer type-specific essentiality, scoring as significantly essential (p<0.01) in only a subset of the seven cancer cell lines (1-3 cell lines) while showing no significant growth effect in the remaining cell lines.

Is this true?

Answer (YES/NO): YES